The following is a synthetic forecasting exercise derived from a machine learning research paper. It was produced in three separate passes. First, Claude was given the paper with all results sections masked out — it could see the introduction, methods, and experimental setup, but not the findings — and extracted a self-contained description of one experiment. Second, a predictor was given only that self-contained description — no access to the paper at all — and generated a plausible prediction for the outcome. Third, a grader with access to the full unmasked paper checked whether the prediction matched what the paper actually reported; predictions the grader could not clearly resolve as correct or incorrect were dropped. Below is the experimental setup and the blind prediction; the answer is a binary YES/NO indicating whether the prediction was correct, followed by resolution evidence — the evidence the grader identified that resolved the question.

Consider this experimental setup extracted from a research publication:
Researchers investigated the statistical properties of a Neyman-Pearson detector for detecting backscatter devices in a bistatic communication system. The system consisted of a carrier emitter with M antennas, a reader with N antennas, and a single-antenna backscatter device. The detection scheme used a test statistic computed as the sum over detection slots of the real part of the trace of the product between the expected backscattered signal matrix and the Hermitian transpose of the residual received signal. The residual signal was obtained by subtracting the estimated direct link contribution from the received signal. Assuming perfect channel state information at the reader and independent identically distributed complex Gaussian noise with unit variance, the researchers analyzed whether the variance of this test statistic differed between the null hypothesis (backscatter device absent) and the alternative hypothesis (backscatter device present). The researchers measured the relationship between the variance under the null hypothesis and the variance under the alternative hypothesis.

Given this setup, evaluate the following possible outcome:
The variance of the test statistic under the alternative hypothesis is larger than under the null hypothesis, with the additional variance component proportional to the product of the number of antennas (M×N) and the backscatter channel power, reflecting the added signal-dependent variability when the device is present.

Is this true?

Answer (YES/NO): NO